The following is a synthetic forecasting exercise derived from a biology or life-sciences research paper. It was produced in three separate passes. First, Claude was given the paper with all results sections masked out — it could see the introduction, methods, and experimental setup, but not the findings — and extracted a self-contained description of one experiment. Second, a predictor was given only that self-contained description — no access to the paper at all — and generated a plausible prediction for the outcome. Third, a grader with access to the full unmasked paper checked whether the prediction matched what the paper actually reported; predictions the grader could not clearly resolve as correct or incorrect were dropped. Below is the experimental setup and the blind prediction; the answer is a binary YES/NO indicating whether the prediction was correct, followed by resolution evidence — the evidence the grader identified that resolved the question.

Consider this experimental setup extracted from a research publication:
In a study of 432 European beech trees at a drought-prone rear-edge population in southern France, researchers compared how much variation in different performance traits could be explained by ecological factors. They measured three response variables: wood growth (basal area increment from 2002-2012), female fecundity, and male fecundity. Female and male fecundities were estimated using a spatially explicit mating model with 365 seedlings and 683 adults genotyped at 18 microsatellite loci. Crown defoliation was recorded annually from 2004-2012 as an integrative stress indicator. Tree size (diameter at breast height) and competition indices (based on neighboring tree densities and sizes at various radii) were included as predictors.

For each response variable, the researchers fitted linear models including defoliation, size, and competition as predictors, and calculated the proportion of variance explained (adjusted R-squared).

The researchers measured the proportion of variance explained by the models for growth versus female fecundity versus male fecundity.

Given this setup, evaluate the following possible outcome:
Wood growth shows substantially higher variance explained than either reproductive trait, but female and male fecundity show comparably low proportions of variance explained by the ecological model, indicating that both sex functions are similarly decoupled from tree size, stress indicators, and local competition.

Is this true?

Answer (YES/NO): NO